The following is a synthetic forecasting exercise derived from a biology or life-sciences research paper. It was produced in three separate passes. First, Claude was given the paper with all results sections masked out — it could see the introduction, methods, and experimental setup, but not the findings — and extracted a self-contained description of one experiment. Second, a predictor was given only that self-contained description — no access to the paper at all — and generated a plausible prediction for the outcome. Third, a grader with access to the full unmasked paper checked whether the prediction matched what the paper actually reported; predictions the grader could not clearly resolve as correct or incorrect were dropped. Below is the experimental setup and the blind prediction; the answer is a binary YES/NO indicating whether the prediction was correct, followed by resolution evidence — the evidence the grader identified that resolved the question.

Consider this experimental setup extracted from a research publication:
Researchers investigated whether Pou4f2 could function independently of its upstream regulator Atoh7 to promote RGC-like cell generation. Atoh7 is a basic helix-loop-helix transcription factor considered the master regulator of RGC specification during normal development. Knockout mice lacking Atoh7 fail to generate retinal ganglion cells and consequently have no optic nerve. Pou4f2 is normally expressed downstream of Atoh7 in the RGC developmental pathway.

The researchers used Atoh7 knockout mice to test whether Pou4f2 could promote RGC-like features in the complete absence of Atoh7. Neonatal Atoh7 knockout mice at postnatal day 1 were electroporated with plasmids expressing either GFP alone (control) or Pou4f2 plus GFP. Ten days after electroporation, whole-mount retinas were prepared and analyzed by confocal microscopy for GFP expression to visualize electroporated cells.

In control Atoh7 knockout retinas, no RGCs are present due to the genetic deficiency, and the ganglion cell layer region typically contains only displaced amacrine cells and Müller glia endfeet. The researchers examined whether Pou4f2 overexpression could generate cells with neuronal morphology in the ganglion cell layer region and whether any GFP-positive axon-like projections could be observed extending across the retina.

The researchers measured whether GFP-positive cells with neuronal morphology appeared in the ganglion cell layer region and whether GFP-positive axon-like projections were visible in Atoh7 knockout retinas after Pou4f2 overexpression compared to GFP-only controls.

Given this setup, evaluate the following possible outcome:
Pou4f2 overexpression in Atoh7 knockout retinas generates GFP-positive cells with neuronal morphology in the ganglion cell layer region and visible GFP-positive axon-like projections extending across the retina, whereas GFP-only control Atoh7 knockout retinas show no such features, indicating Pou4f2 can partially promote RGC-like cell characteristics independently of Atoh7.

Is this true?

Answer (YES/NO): YES